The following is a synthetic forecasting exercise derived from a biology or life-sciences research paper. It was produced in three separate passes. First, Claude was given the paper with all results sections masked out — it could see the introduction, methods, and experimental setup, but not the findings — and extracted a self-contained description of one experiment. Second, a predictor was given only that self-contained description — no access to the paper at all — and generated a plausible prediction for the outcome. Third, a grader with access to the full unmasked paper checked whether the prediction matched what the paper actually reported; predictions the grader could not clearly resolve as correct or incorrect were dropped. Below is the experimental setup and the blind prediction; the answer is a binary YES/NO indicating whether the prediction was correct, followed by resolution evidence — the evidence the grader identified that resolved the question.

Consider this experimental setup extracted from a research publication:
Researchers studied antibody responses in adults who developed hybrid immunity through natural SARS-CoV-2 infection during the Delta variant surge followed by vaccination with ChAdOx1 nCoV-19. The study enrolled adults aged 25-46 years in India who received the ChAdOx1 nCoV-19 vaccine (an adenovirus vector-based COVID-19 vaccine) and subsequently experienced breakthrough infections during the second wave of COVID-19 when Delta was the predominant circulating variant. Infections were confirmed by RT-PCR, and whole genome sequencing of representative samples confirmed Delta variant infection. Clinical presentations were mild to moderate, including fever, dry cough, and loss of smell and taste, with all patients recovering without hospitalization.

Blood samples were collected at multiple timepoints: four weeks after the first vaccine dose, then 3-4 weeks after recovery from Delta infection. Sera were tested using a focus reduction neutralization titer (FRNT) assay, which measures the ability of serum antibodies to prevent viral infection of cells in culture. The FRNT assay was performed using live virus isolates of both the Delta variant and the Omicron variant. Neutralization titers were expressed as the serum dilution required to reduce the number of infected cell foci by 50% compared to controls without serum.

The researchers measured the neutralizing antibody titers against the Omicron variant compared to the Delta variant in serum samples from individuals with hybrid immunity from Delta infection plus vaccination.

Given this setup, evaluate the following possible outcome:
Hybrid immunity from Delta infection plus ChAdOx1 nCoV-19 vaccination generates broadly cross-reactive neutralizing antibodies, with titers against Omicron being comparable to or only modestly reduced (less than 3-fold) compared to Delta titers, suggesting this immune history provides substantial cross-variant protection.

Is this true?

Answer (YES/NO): NO